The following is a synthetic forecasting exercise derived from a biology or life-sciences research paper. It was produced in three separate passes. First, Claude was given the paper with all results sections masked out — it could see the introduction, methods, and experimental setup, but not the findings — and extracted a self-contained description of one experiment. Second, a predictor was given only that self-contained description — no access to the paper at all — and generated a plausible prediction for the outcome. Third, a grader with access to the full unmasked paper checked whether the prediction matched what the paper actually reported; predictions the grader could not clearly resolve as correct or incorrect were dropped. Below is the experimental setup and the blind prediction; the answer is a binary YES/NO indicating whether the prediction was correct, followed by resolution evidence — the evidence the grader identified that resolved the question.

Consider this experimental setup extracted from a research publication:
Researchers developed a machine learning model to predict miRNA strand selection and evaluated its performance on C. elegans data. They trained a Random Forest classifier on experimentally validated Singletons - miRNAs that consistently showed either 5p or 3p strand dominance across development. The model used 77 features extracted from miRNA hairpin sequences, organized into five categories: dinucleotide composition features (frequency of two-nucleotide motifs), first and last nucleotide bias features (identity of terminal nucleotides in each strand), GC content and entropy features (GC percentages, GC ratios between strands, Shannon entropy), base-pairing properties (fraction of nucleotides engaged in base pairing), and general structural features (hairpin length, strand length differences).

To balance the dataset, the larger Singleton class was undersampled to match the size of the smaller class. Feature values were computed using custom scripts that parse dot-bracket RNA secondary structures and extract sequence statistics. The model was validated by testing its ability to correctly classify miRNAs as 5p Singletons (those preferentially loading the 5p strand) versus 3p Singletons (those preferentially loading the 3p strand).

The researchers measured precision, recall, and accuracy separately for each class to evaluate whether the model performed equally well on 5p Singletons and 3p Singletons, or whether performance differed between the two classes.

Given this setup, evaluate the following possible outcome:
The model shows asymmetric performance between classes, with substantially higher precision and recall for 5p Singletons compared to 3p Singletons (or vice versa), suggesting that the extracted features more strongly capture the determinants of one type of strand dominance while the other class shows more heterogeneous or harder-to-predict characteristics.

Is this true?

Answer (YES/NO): NO